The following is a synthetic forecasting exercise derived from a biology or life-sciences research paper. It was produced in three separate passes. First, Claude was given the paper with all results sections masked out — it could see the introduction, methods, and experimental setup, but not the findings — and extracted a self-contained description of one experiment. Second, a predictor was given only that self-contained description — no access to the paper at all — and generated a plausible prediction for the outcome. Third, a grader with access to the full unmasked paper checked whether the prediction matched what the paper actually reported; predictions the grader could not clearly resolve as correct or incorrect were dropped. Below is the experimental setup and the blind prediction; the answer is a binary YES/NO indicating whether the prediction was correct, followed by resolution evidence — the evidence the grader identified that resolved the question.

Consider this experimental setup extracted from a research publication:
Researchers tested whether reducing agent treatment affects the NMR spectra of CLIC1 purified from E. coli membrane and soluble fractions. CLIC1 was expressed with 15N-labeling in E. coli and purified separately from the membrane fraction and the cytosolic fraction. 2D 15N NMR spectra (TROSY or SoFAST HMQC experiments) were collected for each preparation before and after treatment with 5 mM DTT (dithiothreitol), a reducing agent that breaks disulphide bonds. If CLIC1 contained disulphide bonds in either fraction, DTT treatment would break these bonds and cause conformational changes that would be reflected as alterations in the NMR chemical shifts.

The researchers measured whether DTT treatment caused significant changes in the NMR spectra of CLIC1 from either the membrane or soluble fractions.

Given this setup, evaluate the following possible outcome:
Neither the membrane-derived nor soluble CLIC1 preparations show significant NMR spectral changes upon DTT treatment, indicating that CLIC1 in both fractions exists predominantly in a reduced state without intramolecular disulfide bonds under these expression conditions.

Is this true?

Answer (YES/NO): YES